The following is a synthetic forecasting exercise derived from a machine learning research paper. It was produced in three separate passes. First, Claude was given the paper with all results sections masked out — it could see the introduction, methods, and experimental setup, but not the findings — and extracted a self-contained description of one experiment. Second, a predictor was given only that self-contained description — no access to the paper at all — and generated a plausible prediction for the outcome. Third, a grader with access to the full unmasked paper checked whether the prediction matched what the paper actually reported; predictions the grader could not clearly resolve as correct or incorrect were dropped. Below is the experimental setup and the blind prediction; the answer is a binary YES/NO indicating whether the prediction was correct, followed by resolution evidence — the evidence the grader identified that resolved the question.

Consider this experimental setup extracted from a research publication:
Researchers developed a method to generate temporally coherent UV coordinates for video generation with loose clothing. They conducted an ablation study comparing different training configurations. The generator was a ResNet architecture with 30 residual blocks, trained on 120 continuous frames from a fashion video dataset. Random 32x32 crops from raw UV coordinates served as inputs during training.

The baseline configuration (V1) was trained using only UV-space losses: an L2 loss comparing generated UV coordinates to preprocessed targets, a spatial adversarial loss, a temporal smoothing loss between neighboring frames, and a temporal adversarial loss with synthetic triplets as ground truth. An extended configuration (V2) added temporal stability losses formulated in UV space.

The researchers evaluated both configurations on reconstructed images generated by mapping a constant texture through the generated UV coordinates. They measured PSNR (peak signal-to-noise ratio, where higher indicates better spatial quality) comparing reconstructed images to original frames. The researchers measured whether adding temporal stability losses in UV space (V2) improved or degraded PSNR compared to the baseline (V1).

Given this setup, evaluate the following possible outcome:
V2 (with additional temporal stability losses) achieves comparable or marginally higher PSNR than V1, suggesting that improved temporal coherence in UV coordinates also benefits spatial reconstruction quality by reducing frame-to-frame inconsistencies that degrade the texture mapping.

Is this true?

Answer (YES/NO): YES